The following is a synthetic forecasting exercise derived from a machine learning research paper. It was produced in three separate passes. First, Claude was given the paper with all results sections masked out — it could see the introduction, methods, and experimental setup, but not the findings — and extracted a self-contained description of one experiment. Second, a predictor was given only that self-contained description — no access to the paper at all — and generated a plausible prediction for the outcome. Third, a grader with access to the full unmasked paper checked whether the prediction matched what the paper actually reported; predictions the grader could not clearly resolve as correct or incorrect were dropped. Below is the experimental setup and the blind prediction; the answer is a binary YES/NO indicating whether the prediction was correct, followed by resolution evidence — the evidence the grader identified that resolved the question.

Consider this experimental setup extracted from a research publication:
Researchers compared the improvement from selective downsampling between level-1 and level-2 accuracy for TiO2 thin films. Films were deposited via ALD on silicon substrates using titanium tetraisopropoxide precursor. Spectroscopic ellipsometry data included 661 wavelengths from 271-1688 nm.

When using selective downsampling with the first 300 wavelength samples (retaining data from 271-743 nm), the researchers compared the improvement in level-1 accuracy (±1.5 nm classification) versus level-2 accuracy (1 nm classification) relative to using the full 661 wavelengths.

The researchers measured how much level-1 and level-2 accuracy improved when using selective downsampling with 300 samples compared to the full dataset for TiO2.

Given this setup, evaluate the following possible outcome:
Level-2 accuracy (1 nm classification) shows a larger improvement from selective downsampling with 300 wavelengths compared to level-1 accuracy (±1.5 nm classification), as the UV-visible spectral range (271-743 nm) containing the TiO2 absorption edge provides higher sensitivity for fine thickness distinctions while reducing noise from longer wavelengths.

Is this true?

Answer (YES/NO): YES